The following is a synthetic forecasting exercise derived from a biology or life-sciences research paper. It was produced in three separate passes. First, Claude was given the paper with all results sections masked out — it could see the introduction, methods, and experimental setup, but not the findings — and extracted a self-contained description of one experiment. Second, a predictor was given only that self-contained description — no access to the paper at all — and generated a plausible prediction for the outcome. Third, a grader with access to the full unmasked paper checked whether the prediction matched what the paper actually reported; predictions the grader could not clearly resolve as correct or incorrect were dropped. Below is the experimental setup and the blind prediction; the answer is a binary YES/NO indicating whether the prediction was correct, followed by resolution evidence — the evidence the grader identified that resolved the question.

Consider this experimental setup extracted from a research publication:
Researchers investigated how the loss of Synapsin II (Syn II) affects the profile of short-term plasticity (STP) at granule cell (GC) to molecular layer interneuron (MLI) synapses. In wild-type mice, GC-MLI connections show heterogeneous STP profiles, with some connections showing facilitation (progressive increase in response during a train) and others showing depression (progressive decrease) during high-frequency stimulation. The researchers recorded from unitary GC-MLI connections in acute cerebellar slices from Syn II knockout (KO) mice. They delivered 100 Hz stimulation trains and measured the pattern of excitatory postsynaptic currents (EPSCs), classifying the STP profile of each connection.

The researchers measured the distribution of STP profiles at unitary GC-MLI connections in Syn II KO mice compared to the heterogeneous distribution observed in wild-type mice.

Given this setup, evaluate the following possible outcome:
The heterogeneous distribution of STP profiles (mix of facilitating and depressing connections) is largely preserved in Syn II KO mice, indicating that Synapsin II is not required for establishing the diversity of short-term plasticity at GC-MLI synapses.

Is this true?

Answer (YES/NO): NO